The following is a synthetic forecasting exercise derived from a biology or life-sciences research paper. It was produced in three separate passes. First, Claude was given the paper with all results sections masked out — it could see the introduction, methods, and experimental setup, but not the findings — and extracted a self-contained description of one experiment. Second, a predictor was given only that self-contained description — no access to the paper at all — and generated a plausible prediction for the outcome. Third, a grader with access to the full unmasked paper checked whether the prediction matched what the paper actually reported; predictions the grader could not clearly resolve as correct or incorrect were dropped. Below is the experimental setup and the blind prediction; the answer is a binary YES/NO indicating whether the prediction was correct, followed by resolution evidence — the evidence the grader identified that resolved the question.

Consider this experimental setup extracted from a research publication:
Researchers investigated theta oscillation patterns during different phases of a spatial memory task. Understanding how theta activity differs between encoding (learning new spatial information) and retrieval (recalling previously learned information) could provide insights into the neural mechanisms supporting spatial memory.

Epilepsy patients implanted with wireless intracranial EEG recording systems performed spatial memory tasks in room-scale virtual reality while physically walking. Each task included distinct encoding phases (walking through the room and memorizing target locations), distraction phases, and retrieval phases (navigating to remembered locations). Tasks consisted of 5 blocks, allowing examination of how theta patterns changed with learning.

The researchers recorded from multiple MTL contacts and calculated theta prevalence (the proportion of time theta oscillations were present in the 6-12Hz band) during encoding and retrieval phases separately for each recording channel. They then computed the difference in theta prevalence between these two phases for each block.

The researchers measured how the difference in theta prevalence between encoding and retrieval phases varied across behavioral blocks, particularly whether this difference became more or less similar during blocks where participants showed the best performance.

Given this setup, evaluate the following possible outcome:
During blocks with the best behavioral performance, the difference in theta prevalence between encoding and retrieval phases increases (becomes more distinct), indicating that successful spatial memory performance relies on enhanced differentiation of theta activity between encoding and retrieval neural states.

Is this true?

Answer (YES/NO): NO